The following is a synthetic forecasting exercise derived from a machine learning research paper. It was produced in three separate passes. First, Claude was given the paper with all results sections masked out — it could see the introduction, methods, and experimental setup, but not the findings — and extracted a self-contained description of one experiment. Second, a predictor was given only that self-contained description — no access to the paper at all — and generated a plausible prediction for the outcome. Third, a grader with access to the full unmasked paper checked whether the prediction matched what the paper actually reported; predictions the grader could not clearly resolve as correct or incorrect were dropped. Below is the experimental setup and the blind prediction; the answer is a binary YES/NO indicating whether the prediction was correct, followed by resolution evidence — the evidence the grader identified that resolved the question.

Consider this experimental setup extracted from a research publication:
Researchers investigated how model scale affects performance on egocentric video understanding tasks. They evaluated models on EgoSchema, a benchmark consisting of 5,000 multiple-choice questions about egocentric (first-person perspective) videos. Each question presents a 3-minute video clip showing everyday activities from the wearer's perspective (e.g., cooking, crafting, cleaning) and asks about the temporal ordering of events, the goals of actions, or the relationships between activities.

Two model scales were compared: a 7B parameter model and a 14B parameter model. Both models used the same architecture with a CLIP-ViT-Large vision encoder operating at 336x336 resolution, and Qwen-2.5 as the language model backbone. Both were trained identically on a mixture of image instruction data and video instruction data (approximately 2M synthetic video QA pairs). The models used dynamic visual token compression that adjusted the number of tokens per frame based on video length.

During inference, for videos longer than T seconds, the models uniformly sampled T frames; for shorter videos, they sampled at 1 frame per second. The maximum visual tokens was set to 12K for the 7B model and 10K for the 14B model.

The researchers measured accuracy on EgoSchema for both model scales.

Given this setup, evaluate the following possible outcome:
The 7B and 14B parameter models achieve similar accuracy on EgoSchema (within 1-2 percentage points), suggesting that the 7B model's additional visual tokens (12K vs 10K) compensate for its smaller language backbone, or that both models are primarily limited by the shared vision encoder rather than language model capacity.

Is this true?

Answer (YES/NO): NO